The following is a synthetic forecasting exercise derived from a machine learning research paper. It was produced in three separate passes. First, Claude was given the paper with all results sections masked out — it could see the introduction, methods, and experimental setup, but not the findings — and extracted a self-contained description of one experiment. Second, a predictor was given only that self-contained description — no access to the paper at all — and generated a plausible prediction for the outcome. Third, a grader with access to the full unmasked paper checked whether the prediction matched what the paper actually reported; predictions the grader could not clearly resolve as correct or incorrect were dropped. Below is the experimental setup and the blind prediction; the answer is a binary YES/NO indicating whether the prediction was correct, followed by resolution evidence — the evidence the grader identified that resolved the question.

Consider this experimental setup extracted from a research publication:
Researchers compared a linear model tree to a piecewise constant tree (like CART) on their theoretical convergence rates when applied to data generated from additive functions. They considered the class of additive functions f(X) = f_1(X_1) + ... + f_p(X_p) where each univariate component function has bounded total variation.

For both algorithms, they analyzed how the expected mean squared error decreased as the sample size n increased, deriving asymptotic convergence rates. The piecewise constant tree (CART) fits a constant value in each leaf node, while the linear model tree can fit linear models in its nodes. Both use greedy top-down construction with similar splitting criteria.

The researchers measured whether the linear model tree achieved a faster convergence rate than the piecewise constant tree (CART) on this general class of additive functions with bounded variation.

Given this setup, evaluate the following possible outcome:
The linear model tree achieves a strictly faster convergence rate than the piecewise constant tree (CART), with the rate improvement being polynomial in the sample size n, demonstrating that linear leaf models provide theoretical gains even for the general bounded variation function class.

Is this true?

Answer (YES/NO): NO